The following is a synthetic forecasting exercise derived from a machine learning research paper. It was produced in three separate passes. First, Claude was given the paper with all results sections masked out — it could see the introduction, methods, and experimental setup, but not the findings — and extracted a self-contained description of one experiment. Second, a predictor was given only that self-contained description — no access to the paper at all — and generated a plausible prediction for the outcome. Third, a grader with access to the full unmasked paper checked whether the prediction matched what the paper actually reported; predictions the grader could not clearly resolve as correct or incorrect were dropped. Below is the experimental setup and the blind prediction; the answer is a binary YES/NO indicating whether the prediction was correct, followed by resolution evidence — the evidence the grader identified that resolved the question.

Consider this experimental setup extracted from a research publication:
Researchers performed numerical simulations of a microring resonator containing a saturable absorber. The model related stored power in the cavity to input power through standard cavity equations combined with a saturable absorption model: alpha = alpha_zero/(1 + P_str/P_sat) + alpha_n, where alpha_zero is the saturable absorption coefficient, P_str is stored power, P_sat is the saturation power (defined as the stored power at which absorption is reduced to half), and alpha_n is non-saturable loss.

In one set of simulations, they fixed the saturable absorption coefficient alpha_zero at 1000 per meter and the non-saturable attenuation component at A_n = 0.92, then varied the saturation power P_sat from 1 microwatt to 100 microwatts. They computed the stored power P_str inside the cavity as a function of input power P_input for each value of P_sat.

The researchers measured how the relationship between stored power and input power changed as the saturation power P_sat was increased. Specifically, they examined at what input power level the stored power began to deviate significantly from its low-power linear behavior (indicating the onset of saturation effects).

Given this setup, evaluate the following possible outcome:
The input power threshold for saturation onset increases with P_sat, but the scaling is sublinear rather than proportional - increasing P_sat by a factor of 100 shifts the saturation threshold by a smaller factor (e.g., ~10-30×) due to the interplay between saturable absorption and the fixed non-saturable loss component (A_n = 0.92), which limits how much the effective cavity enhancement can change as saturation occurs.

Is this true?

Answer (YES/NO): NO